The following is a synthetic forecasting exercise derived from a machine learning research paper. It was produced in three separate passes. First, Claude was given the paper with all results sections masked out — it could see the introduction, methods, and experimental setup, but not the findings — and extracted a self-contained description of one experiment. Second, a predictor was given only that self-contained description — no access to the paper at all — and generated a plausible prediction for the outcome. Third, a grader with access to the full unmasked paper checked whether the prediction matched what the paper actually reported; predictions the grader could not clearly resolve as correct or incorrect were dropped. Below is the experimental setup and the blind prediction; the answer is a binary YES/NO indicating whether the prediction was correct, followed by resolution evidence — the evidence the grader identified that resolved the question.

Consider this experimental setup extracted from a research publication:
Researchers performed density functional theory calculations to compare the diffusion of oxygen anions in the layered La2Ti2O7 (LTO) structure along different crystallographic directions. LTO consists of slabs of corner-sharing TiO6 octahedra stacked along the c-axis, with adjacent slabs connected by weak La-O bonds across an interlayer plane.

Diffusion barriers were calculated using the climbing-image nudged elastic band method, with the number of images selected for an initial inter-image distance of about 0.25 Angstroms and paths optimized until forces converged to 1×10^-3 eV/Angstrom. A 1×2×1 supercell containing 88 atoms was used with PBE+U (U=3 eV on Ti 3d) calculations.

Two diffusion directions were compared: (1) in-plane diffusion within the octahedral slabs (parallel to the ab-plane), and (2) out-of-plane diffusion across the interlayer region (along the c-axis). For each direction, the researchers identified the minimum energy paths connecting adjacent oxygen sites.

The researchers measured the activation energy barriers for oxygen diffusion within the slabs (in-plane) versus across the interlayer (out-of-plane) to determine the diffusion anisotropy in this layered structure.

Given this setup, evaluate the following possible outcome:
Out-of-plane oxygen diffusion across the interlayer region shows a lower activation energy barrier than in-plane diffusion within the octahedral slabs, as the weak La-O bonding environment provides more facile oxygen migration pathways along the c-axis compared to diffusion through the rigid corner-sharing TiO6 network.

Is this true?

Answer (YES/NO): NO